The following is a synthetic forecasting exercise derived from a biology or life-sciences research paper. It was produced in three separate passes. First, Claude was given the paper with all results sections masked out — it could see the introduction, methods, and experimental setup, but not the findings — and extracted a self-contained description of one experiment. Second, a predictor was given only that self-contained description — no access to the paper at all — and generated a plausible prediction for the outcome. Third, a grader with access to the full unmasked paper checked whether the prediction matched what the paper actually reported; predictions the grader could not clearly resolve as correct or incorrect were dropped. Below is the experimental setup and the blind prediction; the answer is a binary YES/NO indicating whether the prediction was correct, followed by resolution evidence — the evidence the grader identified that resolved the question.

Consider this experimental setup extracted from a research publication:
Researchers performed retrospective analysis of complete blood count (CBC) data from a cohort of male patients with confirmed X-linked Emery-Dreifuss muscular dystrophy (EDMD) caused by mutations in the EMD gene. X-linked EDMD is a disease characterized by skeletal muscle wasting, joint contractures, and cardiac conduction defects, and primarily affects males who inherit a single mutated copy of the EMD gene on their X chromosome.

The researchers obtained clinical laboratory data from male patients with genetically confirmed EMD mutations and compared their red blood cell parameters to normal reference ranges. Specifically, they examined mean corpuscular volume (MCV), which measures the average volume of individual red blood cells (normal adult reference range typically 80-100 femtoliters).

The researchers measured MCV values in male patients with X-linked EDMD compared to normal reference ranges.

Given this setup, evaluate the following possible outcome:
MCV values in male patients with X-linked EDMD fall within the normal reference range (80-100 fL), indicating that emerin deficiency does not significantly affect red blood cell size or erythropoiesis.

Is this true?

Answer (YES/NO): NO